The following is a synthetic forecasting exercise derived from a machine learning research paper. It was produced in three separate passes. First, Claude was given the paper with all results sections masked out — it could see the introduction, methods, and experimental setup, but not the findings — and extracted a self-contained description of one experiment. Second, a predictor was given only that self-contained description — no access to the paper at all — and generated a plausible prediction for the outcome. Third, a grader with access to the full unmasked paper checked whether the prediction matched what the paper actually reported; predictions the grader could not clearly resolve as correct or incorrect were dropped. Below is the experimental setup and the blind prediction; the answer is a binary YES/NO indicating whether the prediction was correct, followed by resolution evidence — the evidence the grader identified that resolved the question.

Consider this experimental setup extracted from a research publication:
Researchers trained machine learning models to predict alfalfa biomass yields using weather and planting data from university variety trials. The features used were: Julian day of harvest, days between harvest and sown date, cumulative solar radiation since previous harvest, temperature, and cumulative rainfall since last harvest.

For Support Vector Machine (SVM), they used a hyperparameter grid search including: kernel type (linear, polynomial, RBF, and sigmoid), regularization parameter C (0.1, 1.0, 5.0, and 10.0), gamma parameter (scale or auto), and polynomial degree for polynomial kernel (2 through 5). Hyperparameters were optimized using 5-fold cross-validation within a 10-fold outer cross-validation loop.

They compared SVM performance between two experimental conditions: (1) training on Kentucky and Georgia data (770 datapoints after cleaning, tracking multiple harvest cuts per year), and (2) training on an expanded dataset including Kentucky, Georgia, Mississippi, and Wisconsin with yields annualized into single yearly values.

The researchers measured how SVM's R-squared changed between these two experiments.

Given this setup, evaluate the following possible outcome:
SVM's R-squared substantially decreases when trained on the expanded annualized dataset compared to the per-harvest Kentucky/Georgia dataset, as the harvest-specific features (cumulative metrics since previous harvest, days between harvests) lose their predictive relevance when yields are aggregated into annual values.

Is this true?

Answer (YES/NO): NO